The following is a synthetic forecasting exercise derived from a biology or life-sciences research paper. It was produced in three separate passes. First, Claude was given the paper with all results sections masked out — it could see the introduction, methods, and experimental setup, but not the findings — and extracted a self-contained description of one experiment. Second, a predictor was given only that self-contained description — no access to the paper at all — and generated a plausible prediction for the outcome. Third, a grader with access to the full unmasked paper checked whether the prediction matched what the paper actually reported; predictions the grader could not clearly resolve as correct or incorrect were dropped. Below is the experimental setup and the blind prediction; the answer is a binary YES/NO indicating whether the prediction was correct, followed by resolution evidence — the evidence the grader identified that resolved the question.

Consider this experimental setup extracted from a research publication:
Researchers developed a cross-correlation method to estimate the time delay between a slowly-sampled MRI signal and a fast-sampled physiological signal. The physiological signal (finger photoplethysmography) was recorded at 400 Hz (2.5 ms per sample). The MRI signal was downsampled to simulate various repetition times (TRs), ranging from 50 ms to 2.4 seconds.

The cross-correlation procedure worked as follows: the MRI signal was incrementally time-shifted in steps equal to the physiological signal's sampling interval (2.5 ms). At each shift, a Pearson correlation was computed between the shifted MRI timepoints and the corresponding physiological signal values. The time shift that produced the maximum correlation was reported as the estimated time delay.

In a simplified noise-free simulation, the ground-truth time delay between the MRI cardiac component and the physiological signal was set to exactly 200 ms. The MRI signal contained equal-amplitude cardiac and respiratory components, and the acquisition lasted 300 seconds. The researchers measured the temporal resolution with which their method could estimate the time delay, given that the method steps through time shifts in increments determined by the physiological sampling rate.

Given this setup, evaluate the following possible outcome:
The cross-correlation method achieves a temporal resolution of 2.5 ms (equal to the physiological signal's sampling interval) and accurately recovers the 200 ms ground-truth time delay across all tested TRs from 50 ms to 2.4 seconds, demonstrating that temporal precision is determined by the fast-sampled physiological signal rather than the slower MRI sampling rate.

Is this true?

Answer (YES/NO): YES